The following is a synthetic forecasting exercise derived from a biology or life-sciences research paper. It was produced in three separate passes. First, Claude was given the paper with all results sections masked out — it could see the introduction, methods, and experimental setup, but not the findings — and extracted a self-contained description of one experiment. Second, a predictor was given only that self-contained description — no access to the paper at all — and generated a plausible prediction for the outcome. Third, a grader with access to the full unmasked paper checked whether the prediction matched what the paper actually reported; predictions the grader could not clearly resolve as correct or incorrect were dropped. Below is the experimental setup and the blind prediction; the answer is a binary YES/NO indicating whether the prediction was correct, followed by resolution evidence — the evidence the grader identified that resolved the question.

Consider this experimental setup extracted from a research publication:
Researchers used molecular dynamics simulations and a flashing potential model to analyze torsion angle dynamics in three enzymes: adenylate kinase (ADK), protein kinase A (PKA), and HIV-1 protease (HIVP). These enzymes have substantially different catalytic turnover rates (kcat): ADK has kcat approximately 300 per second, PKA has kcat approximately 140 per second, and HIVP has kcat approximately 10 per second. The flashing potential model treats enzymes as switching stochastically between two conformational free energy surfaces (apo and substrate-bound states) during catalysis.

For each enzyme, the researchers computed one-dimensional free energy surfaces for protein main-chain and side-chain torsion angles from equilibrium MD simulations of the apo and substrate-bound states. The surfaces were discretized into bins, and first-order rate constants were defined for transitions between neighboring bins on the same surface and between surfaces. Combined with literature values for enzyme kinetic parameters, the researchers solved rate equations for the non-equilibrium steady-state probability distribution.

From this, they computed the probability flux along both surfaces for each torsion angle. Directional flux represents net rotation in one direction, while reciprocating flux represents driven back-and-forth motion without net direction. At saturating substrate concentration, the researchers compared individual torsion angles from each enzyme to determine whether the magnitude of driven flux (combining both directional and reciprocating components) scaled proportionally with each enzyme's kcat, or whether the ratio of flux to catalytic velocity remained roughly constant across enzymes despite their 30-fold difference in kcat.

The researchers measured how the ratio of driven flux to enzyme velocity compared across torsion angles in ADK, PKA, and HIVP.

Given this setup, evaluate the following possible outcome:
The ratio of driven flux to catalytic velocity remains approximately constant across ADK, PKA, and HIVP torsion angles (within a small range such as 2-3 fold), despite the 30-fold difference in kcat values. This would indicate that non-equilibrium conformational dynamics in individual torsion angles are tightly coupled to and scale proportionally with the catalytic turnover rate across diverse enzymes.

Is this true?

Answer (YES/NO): YES